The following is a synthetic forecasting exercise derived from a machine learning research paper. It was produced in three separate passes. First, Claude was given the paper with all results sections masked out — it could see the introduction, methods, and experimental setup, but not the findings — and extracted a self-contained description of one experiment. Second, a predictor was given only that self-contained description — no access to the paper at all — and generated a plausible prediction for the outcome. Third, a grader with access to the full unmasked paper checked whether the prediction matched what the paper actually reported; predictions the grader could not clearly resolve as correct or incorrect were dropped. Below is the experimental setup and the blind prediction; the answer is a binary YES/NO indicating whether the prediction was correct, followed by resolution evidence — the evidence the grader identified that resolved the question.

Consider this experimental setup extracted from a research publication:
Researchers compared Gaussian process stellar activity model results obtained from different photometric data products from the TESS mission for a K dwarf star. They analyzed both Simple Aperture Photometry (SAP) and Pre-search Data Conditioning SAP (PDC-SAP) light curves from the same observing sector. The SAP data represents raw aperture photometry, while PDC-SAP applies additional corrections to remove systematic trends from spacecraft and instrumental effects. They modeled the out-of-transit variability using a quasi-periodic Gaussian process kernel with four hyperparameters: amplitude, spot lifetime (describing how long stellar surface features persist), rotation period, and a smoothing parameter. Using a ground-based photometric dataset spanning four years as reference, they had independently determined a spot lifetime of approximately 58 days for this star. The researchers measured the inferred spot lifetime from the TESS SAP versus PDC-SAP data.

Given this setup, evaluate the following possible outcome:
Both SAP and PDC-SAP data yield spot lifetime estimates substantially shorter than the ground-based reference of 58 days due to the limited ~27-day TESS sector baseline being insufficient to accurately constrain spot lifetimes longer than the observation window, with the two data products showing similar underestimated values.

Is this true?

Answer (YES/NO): NO